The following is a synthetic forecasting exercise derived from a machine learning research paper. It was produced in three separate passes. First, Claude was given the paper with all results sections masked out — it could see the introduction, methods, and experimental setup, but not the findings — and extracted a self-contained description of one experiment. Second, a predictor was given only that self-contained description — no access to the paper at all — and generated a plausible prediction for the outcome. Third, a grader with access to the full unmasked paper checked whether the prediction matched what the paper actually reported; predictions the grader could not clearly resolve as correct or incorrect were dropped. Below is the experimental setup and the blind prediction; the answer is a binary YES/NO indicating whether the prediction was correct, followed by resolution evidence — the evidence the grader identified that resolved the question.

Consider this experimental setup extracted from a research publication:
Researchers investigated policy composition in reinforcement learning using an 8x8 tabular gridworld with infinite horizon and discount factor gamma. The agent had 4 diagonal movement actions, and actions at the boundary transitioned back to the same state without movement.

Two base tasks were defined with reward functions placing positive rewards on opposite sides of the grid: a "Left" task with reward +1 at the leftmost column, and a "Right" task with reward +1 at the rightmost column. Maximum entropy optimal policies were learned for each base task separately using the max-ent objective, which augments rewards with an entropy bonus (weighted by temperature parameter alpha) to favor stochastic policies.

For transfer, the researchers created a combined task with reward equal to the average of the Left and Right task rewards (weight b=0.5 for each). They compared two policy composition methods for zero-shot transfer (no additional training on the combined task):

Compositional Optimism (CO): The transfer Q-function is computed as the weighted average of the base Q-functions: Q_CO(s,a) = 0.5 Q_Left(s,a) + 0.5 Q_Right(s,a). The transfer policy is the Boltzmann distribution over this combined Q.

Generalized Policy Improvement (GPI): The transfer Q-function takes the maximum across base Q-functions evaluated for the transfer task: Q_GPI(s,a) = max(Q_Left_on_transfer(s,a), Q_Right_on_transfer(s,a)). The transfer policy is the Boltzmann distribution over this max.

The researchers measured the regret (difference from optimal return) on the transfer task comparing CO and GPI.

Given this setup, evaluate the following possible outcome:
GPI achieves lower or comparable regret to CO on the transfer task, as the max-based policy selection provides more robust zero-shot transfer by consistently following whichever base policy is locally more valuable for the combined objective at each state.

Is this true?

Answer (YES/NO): YES